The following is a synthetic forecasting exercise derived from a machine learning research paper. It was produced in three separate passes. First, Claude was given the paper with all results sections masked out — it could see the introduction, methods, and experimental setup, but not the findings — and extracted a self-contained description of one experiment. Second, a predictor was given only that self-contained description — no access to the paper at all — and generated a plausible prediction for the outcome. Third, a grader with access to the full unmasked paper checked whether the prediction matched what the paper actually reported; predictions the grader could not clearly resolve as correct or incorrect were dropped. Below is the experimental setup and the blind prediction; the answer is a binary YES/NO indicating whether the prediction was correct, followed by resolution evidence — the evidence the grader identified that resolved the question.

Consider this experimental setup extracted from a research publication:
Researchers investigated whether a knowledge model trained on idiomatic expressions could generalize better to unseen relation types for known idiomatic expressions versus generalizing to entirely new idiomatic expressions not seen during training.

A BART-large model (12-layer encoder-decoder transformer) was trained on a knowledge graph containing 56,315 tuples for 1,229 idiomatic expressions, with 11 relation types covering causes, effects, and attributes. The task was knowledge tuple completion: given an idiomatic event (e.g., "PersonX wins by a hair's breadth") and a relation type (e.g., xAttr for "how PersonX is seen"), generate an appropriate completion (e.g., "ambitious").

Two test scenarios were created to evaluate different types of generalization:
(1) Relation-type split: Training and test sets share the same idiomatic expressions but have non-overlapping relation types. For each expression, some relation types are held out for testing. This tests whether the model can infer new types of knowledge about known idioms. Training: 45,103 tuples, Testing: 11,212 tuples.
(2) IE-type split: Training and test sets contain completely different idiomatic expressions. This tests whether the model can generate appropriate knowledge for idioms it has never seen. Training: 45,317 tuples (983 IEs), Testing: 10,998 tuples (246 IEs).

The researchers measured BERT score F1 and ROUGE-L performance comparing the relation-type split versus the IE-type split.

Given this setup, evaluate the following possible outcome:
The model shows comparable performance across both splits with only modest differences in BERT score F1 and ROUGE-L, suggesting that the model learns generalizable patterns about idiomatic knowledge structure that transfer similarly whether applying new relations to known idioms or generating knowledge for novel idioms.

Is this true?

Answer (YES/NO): NO